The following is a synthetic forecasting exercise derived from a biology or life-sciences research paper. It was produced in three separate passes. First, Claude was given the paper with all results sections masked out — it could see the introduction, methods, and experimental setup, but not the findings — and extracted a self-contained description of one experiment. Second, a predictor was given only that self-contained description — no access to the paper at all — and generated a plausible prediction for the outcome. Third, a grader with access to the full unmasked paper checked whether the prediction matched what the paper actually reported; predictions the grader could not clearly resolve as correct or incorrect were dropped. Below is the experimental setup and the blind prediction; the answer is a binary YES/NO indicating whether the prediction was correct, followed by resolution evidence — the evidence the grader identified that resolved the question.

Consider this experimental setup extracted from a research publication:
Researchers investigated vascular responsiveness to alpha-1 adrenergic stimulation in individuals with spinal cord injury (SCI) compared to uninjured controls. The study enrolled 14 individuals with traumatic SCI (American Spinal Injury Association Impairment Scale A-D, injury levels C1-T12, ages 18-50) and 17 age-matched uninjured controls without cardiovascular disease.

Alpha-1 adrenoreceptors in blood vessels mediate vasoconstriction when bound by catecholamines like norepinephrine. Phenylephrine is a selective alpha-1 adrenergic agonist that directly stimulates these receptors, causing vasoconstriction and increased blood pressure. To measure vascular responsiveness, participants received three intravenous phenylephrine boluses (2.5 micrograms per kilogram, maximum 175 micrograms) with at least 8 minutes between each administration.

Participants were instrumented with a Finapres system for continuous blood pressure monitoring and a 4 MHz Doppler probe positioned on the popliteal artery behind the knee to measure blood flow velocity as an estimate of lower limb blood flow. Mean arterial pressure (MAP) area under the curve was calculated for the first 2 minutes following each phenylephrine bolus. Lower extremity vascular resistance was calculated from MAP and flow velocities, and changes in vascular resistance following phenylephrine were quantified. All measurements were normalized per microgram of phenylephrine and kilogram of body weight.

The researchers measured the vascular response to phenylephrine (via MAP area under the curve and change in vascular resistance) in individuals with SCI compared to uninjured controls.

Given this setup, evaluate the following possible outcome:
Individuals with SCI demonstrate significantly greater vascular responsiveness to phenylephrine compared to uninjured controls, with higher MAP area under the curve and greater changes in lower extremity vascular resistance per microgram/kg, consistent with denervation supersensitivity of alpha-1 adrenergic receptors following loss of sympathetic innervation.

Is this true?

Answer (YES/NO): YES